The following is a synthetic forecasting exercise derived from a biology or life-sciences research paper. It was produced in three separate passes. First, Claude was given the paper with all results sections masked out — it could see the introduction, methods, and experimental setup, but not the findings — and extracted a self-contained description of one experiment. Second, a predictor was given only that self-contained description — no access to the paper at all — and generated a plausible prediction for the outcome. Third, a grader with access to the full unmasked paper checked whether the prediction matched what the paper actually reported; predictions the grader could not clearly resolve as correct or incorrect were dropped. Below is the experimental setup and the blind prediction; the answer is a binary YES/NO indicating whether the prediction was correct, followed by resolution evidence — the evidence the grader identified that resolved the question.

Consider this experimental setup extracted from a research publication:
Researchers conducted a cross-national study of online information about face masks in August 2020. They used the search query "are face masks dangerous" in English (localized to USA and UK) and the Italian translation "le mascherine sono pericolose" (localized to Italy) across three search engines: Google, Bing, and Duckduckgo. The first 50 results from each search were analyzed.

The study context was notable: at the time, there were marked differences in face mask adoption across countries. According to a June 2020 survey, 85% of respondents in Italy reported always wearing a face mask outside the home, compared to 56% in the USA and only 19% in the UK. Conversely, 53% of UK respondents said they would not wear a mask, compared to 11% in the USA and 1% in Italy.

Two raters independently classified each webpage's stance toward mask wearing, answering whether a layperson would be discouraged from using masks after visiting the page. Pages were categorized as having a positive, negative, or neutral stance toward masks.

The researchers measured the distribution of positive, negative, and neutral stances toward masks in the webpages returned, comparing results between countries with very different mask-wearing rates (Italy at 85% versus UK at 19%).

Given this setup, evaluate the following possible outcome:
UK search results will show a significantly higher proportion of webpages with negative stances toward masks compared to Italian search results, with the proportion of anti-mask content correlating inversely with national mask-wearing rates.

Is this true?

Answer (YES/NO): NO